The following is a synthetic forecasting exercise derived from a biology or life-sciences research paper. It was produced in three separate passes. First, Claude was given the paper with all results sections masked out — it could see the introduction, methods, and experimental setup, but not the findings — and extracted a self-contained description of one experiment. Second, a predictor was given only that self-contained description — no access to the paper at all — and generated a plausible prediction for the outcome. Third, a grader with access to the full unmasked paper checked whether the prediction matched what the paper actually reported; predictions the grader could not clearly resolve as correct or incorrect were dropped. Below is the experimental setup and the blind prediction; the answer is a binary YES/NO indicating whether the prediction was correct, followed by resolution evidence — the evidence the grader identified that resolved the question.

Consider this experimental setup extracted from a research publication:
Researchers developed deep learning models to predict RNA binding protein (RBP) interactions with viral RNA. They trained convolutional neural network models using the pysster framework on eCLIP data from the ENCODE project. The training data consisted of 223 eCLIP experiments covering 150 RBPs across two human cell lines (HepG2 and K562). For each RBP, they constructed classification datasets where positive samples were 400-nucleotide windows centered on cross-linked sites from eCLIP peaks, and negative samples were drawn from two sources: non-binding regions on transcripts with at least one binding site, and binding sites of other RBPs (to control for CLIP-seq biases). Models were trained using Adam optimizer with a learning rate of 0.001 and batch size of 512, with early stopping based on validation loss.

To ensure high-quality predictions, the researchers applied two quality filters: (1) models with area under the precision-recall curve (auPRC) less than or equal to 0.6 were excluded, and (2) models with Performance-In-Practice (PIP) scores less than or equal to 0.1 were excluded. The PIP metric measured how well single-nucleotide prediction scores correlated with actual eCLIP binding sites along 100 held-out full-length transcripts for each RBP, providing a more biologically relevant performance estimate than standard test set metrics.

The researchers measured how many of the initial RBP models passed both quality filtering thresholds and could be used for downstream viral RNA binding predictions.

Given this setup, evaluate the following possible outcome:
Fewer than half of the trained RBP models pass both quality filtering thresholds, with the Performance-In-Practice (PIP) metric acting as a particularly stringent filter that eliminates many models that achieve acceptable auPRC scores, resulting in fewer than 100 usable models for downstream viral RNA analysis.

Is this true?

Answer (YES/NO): NO